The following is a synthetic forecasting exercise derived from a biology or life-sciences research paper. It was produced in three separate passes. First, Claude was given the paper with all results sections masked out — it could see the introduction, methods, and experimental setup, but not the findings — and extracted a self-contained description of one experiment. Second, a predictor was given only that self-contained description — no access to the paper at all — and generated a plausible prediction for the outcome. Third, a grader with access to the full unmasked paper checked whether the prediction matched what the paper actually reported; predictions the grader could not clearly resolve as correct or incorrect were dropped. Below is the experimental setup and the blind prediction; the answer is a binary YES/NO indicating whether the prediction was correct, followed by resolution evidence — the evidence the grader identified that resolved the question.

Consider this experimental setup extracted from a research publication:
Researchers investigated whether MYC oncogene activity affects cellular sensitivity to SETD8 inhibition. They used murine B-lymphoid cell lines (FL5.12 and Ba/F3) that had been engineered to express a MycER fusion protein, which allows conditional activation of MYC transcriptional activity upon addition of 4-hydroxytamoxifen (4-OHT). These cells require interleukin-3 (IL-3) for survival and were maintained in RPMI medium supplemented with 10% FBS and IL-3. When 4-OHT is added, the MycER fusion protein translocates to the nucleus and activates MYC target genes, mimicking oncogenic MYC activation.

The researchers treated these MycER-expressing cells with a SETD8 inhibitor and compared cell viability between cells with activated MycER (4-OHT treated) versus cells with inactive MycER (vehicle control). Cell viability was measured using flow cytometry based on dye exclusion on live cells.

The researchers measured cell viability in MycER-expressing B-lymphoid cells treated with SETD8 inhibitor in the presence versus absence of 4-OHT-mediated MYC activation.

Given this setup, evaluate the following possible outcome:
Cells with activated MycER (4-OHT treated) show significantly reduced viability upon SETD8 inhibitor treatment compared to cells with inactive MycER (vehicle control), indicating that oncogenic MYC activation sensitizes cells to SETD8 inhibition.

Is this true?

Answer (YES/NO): YES